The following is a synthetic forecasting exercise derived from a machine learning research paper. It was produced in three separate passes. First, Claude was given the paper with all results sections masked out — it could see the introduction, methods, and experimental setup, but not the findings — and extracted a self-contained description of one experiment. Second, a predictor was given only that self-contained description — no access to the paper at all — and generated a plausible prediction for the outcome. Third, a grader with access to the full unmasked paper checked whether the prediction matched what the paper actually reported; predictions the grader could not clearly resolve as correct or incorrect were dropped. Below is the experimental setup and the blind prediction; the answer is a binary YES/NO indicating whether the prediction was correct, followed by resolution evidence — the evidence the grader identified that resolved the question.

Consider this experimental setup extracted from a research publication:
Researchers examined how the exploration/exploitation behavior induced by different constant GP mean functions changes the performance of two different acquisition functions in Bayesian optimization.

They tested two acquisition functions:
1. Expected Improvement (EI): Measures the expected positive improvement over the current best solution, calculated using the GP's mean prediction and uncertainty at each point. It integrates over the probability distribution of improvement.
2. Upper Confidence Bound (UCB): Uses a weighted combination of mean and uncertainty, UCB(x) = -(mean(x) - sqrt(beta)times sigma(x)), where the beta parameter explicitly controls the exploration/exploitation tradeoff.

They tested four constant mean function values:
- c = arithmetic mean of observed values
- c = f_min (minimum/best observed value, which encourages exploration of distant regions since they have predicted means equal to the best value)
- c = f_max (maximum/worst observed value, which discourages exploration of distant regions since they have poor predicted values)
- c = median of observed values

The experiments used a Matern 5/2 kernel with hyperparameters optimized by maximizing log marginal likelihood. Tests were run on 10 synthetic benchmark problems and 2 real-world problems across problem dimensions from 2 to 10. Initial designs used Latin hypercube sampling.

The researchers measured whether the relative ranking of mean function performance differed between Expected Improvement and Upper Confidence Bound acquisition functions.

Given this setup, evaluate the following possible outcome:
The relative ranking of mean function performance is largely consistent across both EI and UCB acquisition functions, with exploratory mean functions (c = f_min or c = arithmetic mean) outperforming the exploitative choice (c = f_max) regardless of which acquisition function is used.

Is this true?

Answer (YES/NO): NO